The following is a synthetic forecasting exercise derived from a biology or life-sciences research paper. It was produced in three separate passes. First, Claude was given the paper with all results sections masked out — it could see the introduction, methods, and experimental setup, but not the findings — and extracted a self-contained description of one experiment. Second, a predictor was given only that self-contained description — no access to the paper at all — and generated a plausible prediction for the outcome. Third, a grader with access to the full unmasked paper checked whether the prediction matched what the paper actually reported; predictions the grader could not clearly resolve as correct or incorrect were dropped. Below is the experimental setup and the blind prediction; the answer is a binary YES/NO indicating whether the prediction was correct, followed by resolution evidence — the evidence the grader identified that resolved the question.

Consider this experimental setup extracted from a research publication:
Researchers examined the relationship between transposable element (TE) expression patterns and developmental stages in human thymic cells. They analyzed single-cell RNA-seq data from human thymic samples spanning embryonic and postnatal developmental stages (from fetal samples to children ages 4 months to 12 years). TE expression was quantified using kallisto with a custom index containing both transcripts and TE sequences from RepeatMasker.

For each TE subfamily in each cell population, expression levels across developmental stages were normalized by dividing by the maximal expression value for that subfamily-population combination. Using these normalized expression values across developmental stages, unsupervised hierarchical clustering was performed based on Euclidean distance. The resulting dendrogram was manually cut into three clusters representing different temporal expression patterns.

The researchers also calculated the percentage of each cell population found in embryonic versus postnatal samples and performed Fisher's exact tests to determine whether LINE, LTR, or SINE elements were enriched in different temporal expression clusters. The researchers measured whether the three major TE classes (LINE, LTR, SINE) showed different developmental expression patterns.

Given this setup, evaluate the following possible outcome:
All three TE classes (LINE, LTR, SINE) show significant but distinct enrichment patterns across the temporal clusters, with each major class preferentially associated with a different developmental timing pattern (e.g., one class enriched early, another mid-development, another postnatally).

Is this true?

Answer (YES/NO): NO